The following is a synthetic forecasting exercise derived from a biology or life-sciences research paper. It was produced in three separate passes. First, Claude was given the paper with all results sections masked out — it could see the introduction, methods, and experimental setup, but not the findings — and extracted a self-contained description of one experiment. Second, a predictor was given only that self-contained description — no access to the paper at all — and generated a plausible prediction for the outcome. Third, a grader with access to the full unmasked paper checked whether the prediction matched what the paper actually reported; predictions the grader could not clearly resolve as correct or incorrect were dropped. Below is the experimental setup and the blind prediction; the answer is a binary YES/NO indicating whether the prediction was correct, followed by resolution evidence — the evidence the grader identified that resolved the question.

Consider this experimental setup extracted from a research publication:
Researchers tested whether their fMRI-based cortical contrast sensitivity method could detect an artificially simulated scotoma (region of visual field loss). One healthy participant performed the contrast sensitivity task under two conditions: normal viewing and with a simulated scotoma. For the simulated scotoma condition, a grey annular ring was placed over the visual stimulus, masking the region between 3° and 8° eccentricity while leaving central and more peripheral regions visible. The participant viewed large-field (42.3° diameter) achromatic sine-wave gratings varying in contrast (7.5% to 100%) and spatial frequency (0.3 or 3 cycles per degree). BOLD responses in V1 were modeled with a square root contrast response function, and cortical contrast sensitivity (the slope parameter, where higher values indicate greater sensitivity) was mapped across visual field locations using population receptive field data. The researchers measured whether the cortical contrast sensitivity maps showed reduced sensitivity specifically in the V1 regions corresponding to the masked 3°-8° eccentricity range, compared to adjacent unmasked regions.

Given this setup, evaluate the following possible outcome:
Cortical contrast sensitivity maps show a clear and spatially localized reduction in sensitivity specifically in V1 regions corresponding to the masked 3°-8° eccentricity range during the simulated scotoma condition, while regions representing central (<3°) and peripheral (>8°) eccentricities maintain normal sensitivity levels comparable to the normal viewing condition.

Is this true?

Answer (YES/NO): YES